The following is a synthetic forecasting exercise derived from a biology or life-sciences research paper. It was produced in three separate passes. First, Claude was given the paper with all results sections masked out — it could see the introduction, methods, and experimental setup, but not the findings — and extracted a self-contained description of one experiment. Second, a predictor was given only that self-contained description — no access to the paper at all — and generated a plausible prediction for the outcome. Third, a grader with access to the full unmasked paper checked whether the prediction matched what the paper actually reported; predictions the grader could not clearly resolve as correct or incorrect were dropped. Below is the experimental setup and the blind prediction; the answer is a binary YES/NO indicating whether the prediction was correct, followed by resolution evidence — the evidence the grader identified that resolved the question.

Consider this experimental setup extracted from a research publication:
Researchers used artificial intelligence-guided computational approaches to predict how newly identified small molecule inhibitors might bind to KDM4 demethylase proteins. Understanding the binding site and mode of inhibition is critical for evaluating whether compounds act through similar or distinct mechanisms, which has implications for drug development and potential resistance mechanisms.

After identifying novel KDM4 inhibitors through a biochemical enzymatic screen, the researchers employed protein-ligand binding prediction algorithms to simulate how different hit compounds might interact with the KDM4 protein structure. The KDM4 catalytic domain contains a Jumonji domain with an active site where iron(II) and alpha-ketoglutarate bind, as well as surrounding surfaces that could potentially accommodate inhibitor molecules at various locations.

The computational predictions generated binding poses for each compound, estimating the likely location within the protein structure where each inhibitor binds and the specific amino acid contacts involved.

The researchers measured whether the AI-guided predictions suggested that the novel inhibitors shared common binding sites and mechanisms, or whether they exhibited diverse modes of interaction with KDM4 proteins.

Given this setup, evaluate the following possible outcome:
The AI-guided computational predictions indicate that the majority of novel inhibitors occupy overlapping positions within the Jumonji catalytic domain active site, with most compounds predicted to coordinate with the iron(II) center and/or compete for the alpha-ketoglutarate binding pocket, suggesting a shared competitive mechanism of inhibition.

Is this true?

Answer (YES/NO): NO